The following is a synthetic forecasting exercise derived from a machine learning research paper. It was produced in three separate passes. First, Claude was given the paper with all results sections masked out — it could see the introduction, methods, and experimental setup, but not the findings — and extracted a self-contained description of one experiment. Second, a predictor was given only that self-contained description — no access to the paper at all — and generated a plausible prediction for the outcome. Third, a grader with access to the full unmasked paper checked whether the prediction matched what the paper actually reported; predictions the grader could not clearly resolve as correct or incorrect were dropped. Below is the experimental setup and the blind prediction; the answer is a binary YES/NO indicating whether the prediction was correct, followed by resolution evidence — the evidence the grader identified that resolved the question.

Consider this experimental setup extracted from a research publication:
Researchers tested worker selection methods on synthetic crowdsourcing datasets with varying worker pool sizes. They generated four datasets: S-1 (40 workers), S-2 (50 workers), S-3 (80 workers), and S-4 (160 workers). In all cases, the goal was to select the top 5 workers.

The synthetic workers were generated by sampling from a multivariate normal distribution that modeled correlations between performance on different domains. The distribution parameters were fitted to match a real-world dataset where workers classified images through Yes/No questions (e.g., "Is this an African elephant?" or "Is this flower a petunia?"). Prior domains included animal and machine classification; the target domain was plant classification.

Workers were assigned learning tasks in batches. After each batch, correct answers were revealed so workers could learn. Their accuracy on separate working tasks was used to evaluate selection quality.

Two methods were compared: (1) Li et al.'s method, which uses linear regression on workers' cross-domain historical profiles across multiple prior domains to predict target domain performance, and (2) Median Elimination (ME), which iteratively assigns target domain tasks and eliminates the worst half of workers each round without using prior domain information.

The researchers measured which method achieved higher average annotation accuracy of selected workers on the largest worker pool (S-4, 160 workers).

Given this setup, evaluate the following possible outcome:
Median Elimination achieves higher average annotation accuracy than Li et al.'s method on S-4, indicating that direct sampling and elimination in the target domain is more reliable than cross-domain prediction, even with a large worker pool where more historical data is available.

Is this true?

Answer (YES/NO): YES